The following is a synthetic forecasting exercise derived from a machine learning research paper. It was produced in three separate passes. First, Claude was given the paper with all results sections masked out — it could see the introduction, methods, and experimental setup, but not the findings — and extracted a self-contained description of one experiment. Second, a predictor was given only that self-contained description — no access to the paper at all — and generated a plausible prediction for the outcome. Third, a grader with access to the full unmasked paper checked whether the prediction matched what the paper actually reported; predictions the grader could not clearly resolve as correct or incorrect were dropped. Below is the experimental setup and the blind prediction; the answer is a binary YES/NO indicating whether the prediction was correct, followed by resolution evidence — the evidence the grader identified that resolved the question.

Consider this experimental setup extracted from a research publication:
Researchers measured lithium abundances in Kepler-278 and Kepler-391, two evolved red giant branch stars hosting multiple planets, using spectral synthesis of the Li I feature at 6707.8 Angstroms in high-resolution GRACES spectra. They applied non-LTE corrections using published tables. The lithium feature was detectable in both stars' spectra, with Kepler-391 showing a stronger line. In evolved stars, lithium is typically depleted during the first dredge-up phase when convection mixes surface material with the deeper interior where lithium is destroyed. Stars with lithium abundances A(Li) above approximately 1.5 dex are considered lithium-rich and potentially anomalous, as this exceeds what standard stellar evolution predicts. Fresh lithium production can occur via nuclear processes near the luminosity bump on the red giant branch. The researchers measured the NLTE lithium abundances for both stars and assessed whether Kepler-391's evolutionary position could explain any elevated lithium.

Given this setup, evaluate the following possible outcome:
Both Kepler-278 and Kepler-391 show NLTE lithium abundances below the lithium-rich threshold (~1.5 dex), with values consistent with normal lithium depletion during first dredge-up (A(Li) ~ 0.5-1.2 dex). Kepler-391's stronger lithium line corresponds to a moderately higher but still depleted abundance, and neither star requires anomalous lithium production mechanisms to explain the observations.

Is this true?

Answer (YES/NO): NO